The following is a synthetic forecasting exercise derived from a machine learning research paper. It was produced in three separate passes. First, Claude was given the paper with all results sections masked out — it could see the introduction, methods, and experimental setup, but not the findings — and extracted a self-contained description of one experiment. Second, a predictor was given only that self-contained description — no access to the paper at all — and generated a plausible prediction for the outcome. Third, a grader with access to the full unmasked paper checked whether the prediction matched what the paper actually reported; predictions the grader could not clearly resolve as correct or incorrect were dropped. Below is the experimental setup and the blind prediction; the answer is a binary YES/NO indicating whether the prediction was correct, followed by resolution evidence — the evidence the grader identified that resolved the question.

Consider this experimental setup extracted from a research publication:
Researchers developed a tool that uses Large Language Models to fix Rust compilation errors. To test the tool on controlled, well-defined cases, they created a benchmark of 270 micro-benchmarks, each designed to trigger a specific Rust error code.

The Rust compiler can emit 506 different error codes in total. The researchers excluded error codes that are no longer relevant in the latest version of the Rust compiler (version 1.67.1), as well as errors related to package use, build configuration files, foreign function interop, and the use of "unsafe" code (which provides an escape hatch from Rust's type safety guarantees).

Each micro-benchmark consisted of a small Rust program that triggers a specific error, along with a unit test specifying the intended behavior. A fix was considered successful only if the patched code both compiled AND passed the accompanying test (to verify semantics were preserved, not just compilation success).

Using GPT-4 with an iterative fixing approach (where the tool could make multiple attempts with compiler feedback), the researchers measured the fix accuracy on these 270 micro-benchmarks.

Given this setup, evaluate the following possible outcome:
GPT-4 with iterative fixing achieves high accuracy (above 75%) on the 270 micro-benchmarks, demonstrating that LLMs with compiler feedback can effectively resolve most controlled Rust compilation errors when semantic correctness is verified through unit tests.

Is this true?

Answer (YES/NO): YES